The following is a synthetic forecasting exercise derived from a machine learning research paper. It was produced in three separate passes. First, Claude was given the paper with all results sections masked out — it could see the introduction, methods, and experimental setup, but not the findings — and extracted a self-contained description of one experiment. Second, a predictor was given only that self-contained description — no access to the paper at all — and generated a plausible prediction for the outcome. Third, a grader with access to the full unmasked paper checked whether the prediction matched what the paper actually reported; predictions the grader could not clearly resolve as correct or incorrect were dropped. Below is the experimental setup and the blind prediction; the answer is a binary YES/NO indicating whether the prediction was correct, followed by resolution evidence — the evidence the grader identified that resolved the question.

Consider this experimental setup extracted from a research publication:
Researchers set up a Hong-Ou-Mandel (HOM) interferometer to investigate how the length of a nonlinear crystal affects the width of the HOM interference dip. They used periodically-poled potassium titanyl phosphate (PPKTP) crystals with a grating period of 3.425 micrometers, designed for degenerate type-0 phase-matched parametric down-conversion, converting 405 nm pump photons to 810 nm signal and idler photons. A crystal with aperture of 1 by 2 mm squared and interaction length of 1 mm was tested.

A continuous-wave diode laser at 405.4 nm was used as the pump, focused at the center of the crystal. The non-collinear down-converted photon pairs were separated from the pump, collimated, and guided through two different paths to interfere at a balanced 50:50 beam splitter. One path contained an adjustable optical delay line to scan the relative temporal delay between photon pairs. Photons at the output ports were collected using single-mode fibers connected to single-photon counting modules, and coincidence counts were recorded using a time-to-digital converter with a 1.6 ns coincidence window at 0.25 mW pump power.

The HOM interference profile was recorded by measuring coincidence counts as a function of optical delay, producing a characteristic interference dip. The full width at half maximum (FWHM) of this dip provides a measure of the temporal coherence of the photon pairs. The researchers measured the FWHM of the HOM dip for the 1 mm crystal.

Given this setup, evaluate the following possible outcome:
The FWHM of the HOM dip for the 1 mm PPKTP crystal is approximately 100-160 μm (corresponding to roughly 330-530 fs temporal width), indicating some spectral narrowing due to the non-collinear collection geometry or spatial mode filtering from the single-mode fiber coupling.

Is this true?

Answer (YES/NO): NO